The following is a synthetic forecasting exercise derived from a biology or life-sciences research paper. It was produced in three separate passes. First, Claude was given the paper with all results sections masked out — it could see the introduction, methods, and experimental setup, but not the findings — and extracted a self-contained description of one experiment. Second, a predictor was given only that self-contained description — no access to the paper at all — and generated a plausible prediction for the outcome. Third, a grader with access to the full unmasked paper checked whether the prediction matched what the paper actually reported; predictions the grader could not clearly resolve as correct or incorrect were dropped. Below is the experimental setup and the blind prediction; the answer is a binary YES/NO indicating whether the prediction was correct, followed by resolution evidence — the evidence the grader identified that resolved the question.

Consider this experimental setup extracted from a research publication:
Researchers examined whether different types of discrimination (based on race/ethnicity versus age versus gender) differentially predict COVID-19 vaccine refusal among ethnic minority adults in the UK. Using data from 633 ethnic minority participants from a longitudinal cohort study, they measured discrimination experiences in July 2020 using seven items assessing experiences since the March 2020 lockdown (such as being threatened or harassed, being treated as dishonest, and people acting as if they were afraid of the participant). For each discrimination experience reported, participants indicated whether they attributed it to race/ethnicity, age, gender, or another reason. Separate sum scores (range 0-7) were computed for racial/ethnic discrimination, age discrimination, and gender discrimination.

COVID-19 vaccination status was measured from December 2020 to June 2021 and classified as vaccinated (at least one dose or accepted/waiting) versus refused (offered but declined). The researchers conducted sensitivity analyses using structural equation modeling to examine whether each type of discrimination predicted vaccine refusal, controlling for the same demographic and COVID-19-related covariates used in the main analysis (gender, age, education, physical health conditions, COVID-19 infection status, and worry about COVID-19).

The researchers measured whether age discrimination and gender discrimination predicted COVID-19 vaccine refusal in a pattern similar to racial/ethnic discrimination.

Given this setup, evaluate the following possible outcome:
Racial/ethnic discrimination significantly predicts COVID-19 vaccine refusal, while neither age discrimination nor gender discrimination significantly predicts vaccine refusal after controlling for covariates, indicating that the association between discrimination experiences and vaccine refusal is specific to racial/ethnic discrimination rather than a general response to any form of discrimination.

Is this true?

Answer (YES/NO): NO